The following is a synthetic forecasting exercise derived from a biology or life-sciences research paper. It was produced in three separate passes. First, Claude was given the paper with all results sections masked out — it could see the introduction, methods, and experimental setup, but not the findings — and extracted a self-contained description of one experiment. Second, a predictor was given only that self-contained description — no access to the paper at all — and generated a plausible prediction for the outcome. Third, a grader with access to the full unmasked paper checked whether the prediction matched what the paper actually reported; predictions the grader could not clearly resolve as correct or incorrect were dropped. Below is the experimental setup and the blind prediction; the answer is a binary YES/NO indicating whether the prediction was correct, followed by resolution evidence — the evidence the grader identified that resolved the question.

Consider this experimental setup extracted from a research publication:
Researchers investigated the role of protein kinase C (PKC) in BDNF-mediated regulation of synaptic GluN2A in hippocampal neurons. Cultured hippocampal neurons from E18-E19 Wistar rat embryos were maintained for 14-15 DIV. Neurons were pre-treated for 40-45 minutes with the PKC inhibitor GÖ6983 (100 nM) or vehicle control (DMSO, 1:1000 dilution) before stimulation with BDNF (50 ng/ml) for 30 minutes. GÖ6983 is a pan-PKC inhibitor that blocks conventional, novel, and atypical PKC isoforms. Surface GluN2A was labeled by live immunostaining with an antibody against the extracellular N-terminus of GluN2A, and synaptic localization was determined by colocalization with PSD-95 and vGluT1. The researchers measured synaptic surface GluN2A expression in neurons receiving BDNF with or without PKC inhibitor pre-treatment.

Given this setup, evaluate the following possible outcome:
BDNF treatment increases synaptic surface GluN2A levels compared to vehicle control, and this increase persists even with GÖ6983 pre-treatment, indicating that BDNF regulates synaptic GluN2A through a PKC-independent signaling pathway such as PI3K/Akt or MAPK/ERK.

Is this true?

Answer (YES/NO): NO